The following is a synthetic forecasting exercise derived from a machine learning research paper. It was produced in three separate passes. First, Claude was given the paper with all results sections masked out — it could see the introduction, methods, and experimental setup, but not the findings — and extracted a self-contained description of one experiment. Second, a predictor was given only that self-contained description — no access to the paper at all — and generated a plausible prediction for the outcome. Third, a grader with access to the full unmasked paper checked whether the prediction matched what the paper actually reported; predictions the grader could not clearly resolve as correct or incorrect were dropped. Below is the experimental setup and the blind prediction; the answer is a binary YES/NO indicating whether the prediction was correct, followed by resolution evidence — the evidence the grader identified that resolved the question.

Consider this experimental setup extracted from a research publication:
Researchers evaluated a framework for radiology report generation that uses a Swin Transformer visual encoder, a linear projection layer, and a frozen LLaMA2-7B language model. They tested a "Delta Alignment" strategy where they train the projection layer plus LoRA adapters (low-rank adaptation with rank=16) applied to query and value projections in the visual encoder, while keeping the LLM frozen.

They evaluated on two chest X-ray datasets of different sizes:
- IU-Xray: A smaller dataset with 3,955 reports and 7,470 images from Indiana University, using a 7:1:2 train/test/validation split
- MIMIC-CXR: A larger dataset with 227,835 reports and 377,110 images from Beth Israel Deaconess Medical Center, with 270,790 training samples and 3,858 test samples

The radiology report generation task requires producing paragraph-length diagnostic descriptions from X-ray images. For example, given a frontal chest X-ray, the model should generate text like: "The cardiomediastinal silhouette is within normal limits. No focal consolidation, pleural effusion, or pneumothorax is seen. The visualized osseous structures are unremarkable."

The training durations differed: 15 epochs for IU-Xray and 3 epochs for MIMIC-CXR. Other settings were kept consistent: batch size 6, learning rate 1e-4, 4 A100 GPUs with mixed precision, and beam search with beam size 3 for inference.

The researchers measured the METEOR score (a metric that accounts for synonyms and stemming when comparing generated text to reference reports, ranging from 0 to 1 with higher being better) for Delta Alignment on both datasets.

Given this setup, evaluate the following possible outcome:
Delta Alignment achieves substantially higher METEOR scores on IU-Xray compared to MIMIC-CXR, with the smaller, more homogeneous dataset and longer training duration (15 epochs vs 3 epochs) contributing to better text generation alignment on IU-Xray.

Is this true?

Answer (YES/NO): YES